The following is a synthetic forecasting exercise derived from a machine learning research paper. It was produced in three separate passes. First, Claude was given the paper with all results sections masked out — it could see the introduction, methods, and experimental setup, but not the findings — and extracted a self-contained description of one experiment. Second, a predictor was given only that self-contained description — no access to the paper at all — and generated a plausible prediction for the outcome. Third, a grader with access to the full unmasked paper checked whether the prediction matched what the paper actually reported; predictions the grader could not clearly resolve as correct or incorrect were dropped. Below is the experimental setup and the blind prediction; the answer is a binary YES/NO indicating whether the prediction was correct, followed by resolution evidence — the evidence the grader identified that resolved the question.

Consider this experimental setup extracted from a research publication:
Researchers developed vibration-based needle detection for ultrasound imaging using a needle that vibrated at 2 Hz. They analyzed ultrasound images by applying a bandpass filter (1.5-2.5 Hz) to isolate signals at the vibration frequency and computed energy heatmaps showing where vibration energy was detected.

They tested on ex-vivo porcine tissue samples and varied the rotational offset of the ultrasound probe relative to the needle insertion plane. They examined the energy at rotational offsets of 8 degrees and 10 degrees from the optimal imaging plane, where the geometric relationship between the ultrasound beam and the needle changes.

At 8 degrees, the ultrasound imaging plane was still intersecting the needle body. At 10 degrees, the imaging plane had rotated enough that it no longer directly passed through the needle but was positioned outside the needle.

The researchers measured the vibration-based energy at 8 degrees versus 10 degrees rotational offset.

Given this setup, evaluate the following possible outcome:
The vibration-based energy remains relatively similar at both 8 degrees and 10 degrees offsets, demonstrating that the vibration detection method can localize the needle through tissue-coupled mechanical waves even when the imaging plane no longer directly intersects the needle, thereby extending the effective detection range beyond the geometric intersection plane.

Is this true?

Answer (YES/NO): NO